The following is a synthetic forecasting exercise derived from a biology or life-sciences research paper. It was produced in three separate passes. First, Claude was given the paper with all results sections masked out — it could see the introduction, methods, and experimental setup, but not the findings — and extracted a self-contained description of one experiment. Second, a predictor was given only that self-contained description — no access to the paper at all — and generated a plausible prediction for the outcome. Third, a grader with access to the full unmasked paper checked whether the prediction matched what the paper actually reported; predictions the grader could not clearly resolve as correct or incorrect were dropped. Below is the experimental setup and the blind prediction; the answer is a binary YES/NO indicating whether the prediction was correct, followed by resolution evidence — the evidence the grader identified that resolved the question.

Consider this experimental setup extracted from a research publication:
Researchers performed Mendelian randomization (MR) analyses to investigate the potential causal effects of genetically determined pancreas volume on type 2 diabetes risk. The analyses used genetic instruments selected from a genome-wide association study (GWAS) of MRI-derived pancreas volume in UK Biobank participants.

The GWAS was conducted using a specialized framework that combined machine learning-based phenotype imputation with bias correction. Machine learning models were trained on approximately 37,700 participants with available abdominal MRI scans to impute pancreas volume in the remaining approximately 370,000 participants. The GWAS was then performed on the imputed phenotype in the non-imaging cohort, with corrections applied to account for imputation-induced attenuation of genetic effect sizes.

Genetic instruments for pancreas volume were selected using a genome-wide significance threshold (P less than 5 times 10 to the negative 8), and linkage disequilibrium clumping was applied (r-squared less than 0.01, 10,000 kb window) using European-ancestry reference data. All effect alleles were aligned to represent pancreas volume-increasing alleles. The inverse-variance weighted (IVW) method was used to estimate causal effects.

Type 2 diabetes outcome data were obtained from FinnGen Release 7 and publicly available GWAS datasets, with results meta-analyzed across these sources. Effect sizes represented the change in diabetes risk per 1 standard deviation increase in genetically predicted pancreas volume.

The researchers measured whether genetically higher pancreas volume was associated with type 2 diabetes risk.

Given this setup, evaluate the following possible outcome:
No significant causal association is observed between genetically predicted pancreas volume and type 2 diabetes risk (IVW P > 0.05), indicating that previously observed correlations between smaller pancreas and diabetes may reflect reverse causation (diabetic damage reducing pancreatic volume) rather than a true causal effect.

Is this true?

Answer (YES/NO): NO